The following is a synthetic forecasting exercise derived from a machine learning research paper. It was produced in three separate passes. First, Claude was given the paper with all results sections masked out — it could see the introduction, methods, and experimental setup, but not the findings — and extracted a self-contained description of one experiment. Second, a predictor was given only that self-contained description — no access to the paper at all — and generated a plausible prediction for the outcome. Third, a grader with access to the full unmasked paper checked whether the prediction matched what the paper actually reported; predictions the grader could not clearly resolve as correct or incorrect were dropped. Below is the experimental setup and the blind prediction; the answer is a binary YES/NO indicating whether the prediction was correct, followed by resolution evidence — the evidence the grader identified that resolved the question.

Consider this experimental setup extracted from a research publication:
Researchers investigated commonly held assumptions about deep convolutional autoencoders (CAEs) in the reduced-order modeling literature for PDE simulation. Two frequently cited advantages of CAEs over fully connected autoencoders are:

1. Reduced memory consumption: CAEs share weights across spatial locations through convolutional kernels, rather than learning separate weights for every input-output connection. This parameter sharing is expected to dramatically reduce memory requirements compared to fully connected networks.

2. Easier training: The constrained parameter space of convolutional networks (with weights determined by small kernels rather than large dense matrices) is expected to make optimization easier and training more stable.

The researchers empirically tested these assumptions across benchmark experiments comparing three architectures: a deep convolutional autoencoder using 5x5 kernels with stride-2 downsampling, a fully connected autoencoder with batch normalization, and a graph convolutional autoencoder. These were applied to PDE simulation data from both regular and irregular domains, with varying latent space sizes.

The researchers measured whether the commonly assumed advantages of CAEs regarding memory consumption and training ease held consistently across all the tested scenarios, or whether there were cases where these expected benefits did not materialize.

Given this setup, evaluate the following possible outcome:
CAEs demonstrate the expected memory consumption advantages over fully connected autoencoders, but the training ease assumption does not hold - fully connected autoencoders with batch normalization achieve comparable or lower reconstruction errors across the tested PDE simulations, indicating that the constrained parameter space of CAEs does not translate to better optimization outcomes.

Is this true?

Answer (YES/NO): NO